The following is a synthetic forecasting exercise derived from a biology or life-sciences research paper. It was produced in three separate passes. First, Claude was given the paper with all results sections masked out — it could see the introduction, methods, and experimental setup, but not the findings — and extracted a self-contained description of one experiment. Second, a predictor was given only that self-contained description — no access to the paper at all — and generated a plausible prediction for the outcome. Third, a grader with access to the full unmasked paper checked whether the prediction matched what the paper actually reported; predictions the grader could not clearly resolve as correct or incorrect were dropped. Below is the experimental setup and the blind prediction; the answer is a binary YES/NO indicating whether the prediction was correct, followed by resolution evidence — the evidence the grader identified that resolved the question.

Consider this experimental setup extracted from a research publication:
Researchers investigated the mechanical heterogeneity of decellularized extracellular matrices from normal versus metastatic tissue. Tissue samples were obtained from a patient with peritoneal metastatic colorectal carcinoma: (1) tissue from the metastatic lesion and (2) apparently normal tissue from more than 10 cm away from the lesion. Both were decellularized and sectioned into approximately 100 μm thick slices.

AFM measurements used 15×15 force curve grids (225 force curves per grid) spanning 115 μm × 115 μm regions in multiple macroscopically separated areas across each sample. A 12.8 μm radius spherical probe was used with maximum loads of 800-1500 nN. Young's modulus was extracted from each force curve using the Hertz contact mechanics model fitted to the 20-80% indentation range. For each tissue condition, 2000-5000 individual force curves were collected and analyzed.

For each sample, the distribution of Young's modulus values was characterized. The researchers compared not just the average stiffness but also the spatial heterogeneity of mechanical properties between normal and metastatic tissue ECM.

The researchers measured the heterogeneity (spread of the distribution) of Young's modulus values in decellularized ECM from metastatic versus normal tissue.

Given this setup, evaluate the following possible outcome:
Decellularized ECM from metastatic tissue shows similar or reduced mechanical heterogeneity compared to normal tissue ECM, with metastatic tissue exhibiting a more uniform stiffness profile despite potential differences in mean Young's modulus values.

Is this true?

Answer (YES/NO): YES